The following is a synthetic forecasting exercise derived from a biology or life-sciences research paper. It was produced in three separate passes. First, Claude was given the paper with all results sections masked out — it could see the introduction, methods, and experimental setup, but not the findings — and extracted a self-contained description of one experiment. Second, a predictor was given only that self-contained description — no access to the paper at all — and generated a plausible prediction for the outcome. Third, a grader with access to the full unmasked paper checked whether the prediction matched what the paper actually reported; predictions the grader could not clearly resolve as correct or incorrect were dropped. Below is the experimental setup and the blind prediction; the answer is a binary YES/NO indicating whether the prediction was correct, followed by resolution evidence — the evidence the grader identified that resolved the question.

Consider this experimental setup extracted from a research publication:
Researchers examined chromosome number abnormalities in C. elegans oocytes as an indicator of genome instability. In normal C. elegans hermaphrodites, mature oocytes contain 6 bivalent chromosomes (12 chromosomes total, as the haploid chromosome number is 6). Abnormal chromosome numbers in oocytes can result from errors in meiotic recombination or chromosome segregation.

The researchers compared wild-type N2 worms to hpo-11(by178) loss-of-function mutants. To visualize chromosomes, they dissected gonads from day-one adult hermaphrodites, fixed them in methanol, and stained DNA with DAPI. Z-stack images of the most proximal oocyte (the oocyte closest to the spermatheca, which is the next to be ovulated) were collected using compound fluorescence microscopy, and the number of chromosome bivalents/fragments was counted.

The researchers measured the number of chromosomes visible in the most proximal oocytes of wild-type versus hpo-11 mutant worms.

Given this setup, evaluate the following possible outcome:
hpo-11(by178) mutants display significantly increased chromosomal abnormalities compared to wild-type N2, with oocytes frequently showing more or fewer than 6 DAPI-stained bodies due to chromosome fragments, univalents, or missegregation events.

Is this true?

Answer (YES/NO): NO